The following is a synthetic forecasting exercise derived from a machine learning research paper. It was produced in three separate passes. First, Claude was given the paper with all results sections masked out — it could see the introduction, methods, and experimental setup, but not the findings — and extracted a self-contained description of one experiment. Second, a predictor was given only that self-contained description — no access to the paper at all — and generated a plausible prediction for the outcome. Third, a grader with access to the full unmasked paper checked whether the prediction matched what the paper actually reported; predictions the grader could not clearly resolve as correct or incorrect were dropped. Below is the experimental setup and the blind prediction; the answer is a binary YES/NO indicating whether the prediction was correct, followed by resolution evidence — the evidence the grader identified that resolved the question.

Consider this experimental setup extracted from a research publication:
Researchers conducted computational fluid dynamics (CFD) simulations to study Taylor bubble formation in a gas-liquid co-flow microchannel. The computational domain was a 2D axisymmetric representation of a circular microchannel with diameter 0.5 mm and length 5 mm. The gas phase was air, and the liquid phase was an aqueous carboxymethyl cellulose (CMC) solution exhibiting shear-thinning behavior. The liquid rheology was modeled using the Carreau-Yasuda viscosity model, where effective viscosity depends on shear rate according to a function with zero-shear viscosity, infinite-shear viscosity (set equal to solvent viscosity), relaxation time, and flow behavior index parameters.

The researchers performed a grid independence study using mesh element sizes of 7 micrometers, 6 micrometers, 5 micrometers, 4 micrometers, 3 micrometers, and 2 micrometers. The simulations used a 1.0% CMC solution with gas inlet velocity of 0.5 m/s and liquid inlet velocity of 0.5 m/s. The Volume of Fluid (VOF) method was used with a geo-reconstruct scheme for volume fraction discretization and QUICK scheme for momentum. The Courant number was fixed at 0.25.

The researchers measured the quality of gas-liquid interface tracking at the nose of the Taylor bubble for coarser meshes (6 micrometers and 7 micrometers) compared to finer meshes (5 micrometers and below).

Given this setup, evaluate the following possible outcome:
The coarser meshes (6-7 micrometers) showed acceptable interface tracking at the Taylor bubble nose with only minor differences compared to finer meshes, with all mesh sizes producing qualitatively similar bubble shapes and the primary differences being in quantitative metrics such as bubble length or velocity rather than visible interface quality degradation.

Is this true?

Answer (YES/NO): NO